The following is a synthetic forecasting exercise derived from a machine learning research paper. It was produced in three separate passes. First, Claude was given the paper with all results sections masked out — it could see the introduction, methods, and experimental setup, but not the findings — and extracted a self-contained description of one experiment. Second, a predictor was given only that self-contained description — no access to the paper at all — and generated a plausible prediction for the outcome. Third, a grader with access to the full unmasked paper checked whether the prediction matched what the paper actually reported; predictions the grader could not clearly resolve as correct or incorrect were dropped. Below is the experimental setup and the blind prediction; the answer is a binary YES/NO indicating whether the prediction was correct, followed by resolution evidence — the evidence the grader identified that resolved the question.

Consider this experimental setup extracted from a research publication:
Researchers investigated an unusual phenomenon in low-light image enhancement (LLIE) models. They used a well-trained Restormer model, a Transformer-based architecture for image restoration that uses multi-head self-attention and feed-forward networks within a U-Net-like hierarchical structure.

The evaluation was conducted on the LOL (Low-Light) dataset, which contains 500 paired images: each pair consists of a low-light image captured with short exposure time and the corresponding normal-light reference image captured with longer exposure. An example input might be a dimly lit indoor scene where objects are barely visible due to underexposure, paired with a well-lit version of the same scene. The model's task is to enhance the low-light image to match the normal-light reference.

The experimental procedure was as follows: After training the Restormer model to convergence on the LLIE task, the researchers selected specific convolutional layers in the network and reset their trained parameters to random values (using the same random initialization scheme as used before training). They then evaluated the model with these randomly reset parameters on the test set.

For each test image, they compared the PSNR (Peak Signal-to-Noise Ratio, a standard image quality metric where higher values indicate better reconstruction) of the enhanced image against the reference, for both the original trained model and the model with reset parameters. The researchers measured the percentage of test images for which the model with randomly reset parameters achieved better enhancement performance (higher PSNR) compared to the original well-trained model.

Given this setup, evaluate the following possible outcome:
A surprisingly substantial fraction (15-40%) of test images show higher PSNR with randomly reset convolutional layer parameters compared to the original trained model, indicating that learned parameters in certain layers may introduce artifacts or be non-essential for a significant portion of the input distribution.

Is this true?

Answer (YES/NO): YES